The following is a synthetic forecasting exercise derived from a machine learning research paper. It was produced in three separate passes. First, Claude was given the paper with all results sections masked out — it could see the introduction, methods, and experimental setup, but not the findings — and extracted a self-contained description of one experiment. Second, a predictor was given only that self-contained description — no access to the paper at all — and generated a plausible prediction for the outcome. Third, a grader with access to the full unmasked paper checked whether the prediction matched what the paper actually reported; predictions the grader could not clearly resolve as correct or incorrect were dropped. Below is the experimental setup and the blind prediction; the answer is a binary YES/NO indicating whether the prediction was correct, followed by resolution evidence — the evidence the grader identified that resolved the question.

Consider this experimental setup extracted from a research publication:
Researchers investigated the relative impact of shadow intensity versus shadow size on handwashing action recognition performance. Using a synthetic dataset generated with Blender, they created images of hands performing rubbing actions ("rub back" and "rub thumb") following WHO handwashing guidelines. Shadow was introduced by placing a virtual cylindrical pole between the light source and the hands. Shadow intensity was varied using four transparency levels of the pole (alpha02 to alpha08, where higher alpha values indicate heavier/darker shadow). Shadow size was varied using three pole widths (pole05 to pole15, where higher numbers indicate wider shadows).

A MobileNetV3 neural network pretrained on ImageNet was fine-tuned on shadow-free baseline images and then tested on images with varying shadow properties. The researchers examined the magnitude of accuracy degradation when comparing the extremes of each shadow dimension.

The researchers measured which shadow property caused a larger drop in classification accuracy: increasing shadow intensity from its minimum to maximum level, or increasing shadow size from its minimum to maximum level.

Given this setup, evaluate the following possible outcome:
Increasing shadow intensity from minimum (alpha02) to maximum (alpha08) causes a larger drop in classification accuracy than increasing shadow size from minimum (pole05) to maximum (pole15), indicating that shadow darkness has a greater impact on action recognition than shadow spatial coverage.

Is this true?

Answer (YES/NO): YES